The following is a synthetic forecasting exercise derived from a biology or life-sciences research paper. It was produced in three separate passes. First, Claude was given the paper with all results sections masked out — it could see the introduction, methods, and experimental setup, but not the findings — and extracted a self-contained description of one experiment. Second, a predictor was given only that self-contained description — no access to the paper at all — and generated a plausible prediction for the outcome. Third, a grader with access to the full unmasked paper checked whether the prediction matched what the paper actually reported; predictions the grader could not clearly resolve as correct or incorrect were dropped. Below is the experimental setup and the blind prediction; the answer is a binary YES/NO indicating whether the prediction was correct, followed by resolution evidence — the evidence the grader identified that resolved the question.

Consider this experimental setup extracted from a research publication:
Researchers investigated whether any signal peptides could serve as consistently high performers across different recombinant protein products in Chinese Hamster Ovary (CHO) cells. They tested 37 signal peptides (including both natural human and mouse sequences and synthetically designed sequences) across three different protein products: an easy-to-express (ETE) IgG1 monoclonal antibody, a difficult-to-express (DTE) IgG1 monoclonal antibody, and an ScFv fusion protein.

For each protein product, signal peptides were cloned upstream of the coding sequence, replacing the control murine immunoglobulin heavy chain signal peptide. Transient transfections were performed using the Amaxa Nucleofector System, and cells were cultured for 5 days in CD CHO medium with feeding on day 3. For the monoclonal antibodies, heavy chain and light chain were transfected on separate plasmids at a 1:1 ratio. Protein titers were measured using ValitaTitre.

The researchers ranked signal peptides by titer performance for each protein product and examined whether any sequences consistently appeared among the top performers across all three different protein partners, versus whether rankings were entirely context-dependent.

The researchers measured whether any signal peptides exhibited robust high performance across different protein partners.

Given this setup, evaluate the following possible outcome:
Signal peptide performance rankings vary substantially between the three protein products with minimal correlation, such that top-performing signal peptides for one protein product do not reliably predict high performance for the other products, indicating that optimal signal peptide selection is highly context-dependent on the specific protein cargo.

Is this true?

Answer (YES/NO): YES